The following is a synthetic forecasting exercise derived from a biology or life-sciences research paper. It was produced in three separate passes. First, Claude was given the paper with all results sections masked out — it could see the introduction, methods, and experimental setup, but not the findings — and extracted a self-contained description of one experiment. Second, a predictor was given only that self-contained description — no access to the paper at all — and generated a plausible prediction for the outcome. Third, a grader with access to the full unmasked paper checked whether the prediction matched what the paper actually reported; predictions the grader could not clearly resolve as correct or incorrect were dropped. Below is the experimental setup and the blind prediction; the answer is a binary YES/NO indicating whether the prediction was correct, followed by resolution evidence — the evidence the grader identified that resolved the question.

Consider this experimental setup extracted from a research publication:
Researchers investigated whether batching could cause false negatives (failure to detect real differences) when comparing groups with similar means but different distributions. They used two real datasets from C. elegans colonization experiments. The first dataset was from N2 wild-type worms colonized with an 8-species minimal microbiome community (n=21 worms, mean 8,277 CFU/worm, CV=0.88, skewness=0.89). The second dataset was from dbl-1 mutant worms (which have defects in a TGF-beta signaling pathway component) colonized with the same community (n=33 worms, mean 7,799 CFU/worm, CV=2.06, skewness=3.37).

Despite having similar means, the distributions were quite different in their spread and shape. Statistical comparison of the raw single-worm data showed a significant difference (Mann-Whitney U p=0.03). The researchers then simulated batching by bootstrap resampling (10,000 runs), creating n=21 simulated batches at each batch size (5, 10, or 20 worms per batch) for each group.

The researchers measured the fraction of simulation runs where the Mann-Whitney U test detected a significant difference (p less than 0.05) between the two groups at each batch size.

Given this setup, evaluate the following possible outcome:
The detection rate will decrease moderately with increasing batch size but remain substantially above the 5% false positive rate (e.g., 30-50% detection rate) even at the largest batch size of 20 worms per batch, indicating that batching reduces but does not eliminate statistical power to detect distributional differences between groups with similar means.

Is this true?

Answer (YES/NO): NO